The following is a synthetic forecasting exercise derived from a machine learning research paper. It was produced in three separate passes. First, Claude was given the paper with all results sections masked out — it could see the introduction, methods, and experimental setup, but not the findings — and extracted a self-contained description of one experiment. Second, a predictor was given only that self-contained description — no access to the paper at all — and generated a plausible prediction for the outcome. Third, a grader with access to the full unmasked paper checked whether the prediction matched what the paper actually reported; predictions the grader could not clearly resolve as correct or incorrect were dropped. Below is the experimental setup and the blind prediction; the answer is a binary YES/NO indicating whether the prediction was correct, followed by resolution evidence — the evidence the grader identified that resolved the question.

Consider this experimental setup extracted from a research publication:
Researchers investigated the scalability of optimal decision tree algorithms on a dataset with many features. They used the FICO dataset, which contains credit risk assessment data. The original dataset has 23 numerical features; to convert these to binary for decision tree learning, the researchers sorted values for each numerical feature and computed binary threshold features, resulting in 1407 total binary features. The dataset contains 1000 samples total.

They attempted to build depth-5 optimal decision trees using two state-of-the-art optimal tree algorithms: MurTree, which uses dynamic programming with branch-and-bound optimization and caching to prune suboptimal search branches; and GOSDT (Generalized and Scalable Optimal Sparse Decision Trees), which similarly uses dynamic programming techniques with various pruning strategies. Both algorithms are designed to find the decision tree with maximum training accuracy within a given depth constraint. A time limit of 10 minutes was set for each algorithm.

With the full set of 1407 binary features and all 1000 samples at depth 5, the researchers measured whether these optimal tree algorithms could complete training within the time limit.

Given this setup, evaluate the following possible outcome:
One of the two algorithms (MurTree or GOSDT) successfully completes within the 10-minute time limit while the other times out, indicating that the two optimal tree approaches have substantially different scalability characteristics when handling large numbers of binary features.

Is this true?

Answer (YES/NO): NO